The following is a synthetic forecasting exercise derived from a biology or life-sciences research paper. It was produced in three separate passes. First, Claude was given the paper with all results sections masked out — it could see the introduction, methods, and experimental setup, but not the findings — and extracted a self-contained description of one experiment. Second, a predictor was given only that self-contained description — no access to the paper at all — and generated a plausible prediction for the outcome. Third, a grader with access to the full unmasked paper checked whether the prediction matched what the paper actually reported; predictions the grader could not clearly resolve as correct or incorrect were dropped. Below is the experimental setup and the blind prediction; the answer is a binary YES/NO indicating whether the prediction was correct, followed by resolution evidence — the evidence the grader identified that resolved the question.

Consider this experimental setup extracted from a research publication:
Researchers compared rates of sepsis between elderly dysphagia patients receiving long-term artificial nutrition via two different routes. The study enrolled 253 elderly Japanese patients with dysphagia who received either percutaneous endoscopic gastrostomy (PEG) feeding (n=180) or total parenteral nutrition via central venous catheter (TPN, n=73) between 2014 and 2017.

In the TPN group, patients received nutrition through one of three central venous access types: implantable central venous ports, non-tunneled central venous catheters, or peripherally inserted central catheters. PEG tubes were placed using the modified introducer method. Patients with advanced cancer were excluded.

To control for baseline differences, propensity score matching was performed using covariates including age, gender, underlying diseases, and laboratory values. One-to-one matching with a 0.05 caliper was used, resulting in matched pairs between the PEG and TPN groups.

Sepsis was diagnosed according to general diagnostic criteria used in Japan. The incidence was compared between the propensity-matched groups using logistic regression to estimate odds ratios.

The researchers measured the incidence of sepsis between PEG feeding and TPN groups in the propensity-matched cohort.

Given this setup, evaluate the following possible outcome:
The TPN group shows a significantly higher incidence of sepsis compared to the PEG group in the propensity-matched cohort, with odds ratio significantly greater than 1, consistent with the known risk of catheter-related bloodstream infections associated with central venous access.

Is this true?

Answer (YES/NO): YES